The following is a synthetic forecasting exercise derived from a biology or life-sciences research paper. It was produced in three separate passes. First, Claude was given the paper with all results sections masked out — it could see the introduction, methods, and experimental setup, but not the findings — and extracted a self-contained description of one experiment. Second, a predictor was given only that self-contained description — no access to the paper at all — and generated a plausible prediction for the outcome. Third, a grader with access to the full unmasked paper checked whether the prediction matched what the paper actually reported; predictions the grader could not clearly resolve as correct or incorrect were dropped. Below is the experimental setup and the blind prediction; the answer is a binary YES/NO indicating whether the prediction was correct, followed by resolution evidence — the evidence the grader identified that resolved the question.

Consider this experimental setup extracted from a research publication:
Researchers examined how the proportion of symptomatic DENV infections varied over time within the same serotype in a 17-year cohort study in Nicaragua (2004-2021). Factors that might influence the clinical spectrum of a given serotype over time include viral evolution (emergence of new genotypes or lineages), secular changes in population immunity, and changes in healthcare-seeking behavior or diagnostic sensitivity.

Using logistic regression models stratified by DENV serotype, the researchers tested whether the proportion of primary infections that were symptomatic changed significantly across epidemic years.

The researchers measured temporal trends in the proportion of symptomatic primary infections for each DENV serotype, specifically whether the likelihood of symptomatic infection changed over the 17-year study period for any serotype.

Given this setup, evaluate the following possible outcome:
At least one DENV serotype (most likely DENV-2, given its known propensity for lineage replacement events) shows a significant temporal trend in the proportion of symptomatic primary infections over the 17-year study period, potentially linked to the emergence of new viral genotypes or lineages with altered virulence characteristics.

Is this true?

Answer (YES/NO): YES